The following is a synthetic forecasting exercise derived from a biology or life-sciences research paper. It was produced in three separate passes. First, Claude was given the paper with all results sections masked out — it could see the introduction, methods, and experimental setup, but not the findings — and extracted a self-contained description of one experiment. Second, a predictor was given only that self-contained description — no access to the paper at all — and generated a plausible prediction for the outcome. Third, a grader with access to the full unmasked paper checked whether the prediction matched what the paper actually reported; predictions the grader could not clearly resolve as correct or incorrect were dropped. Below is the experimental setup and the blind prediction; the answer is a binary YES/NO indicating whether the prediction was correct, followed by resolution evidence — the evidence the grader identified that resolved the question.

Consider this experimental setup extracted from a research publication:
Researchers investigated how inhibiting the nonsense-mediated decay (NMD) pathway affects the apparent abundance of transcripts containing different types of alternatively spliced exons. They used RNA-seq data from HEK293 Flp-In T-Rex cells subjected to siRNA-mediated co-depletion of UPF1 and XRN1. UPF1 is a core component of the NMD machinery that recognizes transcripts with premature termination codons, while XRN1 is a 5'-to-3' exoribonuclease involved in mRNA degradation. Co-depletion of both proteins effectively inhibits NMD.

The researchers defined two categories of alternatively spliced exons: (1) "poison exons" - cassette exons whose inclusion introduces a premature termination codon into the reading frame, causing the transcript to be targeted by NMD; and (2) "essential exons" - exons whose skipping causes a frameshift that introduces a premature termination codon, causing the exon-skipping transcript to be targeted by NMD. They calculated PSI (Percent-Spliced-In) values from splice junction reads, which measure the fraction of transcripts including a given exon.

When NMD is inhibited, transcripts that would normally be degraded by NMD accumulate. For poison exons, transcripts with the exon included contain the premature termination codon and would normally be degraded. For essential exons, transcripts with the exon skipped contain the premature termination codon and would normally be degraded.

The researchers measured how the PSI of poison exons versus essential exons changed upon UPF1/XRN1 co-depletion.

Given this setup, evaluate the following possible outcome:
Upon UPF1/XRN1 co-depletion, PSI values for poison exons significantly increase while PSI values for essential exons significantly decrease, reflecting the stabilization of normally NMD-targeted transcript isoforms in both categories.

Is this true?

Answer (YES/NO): YES